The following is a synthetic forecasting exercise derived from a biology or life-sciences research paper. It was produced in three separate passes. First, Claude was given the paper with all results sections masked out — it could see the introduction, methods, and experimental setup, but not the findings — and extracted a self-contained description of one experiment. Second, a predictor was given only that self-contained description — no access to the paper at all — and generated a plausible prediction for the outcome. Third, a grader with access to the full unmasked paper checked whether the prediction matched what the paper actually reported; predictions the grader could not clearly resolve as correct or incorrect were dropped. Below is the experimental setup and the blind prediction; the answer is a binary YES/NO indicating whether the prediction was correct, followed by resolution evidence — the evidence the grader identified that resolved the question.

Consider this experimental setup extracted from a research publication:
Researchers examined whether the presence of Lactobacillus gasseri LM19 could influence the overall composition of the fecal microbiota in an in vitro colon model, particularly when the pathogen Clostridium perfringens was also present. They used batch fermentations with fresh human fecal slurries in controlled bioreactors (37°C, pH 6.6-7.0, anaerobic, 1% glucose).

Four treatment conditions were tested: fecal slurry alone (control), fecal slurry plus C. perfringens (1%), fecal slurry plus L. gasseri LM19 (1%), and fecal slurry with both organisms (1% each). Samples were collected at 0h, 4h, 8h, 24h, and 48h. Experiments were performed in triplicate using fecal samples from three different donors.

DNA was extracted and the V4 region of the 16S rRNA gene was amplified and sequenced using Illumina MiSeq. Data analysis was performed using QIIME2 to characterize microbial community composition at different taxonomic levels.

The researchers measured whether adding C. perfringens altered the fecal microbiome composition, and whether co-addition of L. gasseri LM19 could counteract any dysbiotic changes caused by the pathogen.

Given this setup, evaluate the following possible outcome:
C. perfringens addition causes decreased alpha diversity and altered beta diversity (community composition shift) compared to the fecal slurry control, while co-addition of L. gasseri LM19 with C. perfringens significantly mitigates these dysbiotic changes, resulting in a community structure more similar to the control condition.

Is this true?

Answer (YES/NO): NO